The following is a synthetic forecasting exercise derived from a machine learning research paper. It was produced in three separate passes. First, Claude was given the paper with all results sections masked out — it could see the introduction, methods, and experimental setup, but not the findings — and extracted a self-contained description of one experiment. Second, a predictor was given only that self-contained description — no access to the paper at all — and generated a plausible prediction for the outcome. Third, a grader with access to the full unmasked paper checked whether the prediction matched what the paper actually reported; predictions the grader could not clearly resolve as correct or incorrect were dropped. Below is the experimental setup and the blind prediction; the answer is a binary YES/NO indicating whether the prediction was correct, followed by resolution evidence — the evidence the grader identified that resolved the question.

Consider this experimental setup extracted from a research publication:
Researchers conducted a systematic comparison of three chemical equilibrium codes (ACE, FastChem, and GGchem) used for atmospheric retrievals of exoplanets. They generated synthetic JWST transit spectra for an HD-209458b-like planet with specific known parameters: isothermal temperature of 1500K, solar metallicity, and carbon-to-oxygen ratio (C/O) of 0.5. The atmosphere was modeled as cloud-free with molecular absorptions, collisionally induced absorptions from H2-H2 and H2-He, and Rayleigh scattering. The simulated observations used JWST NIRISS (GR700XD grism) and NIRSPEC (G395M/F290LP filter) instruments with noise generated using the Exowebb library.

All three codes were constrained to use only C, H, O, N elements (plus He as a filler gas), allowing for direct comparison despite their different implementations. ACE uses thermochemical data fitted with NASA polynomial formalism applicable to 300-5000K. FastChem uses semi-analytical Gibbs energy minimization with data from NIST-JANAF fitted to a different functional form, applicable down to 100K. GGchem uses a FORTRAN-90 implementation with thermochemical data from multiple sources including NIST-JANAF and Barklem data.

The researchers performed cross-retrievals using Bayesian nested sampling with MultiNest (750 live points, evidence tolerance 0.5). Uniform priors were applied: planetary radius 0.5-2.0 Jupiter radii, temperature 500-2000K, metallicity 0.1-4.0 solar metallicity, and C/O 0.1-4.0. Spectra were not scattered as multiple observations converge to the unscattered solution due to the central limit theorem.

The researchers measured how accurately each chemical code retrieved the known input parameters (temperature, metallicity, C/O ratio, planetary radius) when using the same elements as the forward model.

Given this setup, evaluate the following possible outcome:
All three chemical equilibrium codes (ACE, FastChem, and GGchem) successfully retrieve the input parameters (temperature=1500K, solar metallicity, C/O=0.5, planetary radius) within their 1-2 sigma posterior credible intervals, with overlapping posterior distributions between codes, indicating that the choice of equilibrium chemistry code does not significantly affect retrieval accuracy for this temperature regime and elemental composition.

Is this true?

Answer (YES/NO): YES